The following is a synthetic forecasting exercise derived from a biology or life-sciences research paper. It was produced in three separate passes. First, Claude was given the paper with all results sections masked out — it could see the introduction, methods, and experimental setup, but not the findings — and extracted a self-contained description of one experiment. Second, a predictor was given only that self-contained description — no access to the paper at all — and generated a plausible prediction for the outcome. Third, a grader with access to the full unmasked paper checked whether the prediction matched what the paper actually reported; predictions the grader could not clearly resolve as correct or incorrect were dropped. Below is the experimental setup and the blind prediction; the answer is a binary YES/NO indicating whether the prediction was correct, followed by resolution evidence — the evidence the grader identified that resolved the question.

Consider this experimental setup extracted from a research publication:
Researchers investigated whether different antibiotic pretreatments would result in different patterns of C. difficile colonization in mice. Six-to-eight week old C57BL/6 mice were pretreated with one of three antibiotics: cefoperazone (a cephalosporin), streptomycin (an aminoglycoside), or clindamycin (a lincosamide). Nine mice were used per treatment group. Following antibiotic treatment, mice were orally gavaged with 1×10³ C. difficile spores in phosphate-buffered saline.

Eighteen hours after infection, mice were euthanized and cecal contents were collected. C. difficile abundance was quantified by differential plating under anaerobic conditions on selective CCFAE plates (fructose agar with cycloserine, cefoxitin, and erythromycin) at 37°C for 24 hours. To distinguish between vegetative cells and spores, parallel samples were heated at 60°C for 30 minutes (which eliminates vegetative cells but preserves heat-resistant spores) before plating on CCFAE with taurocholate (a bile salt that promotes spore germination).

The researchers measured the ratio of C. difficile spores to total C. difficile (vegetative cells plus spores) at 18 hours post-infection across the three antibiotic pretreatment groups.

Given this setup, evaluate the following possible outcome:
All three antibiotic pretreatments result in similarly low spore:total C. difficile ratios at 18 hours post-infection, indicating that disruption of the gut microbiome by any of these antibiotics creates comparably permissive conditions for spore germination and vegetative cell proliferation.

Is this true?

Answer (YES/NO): NO